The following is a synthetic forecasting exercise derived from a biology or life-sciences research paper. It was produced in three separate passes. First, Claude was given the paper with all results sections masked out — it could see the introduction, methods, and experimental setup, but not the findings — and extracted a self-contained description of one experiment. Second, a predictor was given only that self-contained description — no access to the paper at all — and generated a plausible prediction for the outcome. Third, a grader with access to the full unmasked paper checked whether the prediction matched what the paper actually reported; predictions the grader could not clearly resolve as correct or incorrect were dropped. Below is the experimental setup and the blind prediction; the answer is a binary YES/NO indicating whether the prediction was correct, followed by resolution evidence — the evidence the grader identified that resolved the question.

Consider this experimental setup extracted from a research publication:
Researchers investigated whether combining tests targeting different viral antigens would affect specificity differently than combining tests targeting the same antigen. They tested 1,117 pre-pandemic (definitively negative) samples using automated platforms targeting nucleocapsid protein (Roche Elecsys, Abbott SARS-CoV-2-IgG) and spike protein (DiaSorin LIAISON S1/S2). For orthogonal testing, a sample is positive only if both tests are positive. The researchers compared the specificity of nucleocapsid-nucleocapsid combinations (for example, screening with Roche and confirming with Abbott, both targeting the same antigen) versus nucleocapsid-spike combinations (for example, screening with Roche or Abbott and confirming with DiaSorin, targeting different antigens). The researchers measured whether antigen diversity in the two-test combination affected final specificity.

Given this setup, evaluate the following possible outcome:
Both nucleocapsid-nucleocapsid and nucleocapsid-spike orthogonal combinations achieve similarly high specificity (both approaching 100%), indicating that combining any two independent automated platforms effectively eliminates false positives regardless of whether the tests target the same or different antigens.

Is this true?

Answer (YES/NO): YES